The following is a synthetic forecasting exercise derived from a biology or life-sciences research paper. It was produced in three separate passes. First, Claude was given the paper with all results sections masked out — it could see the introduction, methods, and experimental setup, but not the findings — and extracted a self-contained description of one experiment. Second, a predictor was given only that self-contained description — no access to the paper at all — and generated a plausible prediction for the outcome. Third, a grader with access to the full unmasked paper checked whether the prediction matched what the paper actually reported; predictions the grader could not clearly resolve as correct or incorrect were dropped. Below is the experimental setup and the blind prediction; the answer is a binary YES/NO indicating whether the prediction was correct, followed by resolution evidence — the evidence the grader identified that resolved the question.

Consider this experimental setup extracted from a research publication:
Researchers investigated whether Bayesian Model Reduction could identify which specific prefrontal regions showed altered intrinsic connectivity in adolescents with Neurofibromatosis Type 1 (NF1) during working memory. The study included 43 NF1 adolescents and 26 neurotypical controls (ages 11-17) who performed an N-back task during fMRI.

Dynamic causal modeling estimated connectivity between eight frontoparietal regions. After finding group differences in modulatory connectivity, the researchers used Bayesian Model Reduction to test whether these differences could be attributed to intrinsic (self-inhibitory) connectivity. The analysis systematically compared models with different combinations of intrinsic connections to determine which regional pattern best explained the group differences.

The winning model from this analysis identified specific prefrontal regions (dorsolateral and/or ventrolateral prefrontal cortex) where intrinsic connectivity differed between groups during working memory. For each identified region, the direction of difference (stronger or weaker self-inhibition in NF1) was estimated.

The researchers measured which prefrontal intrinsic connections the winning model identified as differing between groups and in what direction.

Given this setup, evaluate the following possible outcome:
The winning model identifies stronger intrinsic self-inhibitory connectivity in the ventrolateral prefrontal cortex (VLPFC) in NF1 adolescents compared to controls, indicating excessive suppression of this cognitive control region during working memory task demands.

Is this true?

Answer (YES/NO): NO